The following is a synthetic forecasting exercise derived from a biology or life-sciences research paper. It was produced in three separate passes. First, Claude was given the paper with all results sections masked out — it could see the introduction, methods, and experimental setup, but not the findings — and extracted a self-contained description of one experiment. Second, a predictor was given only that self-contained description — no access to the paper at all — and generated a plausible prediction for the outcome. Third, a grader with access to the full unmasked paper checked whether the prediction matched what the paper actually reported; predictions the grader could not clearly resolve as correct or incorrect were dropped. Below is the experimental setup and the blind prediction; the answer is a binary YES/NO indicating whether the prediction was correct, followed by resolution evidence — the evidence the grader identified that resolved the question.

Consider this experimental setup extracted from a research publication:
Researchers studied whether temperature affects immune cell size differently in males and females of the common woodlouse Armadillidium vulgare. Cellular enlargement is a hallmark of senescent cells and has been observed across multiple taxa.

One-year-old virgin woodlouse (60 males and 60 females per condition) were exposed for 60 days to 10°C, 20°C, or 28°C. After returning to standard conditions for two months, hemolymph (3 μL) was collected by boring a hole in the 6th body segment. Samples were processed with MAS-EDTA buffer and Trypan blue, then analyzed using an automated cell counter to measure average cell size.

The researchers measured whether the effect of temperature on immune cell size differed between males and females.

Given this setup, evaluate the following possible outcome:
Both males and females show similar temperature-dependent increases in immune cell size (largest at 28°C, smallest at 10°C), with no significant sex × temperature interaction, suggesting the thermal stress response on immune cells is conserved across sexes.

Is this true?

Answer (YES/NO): NO